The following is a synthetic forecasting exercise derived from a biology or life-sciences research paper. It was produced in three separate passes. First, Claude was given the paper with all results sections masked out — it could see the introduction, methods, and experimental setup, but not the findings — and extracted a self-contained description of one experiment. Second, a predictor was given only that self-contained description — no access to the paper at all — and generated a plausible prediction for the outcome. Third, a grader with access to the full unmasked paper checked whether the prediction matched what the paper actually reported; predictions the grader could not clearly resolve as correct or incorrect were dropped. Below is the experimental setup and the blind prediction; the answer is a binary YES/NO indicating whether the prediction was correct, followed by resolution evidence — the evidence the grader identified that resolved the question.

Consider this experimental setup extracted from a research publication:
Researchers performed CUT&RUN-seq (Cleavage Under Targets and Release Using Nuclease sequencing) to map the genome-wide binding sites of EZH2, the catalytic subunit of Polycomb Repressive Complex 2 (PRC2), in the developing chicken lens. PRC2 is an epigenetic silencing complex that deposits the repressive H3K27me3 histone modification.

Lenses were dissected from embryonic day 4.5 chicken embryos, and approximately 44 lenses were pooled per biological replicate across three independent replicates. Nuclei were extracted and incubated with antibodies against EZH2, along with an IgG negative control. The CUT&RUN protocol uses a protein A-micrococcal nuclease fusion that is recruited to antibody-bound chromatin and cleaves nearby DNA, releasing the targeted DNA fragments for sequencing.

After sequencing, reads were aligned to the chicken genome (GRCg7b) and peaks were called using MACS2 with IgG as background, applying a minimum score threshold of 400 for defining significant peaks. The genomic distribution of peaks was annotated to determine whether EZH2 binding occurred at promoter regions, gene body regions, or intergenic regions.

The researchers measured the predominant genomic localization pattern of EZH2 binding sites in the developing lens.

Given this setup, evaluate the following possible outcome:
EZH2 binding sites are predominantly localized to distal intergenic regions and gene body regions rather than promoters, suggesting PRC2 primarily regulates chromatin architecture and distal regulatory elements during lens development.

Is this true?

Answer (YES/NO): NO